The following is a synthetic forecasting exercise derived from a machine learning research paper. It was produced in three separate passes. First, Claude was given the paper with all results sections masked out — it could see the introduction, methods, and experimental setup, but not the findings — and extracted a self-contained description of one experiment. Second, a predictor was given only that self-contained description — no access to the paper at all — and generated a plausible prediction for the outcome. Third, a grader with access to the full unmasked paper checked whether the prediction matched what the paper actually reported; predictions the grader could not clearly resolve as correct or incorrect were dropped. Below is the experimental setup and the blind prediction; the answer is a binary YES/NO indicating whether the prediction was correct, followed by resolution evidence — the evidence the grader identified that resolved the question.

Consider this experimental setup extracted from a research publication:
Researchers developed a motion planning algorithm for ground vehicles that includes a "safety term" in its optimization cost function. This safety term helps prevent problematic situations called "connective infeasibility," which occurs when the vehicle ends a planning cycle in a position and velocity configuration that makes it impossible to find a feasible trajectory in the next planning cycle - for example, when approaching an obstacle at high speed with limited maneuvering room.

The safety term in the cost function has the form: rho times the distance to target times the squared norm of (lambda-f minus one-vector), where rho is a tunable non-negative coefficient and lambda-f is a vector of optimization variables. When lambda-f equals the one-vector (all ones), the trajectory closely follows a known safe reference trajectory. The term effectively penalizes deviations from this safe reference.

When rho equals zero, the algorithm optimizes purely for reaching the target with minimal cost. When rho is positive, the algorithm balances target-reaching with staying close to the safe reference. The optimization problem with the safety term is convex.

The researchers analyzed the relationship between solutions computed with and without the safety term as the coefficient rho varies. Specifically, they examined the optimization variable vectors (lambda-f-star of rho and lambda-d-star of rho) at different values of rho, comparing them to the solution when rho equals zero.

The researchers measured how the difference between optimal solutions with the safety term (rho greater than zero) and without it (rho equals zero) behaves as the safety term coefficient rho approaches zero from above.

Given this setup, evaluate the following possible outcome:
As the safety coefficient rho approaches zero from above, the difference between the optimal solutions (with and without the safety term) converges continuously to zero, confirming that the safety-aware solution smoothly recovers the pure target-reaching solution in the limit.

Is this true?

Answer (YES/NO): YES